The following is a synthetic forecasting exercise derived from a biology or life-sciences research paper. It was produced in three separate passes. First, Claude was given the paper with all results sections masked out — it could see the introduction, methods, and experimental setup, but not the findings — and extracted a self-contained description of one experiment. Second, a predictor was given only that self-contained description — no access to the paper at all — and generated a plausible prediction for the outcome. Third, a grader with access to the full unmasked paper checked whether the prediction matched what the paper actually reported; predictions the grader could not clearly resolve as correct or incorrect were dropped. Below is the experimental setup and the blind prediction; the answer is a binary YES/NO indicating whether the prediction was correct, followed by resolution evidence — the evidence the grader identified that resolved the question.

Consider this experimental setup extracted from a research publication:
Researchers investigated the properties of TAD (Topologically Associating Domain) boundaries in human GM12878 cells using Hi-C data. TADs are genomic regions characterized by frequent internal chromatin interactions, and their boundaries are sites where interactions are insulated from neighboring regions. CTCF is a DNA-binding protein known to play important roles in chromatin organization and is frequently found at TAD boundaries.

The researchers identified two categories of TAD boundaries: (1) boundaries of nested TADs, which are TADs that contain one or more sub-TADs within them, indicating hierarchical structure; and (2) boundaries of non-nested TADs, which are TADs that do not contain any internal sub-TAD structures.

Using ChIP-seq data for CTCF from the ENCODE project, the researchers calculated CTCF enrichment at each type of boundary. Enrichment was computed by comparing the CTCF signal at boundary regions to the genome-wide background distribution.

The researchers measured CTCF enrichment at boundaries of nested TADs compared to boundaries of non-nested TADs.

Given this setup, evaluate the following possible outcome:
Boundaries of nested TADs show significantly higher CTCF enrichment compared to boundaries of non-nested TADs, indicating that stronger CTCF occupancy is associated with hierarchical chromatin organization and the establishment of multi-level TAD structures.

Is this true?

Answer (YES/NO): YES